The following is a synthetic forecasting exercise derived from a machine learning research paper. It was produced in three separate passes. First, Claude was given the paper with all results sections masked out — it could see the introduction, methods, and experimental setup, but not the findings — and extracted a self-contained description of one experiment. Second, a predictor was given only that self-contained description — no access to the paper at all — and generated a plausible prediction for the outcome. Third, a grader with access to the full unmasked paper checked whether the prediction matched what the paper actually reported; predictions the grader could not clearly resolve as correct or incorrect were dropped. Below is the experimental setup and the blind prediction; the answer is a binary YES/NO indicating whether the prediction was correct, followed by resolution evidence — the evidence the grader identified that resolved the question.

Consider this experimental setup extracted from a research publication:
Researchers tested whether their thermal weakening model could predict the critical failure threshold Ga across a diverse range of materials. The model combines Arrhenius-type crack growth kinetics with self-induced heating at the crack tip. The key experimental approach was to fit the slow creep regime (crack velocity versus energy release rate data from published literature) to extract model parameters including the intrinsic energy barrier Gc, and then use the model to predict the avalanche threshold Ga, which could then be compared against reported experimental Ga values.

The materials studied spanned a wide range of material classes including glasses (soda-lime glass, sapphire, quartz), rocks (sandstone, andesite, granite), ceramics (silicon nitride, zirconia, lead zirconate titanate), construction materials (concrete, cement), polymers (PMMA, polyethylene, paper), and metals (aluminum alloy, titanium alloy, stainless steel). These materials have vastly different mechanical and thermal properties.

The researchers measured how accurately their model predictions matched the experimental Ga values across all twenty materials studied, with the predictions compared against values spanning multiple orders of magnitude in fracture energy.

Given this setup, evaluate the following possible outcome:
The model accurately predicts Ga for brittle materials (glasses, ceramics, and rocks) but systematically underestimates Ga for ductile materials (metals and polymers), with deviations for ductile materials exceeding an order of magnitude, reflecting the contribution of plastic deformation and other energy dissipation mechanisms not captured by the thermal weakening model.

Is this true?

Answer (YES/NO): NO